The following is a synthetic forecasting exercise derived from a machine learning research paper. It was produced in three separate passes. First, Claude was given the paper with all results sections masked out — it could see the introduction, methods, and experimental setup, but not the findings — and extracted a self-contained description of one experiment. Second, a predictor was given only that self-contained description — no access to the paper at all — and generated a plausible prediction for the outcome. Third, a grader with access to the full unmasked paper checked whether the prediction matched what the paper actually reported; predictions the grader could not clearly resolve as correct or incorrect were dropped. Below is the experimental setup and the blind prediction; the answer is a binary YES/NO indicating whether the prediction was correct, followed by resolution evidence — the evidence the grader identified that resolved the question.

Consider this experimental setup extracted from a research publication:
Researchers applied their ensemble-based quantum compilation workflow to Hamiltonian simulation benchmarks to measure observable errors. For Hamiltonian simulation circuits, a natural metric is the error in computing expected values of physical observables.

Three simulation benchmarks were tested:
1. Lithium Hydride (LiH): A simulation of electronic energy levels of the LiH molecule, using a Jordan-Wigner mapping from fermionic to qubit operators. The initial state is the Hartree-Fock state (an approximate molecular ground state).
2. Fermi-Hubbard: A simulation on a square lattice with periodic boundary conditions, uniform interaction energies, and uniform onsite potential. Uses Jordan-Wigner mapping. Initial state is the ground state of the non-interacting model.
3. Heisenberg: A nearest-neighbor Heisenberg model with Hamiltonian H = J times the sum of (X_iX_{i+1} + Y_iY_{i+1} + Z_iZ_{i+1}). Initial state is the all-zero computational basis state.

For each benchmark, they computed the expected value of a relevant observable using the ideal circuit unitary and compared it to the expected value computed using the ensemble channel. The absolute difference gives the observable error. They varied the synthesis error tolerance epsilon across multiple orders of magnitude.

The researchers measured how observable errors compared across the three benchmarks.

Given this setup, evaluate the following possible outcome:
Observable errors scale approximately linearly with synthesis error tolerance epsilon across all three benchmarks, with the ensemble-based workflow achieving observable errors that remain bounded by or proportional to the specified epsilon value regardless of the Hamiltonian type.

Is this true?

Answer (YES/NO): NO